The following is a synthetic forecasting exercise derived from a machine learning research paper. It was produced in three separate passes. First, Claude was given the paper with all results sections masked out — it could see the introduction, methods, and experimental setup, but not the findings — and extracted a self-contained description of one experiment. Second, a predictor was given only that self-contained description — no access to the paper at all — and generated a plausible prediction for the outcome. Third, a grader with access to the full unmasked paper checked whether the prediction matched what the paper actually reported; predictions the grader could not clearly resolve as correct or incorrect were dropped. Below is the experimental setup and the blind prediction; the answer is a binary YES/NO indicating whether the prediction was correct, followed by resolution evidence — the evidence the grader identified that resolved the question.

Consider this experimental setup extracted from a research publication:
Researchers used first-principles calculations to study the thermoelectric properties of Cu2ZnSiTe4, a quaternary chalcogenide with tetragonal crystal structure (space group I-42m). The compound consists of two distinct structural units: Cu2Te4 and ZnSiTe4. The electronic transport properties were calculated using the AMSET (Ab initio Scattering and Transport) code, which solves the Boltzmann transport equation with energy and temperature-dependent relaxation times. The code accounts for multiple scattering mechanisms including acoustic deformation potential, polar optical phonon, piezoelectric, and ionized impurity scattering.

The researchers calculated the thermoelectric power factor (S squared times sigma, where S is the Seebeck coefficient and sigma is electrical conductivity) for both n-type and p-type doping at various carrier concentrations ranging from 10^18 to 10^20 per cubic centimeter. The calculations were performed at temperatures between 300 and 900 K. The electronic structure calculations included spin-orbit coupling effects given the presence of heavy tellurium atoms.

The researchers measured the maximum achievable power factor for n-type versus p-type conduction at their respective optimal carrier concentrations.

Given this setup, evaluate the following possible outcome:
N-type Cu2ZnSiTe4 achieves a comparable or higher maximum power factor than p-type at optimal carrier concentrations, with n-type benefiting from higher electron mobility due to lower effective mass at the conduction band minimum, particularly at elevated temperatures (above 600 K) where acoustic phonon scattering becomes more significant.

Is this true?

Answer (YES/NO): YES